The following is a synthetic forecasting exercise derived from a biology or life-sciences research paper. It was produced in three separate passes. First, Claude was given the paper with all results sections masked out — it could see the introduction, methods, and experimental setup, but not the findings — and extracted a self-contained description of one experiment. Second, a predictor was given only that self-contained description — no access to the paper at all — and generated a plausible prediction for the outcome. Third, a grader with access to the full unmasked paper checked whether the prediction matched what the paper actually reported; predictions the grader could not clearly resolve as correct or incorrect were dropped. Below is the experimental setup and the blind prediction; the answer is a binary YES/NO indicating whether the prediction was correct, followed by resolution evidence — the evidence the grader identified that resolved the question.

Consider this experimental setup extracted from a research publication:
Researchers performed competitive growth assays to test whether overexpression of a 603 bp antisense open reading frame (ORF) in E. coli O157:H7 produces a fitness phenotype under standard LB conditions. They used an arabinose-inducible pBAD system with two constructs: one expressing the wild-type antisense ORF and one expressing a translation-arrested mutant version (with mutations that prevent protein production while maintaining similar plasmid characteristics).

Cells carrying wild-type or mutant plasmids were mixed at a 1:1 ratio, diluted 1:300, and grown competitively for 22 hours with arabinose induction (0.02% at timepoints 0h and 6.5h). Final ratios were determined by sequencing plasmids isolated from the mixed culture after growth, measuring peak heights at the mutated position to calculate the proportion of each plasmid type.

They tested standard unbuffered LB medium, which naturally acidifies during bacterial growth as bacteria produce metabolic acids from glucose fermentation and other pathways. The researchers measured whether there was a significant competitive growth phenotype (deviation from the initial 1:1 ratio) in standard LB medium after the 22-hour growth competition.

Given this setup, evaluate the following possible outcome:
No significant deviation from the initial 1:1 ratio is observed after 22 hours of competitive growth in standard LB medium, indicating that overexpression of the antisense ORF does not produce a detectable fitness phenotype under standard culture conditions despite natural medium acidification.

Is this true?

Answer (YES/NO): YES